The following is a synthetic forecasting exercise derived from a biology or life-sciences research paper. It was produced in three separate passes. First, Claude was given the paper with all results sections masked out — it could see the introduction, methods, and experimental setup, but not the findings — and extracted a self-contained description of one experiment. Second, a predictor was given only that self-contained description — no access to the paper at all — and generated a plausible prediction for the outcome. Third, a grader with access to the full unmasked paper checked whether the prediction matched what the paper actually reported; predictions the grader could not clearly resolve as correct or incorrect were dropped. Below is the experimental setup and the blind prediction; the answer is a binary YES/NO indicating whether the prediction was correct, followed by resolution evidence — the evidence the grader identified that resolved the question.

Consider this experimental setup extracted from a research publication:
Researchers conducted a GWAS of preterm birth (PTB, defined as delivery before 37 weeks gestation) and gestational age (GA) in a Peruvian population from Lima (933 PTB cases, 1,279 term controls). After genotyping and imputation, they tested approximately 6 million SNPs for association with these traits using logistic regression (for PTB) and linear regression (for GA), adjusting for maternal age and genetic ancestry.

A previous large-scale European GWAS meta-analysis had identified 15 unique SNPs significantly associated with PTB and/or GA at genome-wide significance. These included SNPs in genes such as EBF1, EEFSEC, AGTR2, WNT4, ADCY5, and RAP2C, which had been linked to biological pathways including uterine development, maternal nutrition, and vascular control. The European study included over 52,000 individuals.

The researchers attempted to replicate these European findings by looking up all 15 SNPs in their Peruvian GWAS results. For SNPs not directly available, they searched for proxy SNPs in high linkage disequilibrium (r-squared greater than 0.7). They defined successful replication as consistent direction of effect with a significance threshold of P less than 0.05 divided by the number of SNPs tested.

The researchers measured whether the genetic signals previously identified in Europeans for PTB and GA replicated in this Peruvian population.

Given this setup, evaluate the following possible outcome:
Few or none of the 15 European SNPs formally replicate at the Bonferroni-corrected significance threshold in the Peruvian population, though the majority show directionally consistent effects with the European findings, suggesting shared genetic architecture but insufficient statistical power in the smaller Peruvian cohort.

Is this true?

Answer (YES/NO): NO